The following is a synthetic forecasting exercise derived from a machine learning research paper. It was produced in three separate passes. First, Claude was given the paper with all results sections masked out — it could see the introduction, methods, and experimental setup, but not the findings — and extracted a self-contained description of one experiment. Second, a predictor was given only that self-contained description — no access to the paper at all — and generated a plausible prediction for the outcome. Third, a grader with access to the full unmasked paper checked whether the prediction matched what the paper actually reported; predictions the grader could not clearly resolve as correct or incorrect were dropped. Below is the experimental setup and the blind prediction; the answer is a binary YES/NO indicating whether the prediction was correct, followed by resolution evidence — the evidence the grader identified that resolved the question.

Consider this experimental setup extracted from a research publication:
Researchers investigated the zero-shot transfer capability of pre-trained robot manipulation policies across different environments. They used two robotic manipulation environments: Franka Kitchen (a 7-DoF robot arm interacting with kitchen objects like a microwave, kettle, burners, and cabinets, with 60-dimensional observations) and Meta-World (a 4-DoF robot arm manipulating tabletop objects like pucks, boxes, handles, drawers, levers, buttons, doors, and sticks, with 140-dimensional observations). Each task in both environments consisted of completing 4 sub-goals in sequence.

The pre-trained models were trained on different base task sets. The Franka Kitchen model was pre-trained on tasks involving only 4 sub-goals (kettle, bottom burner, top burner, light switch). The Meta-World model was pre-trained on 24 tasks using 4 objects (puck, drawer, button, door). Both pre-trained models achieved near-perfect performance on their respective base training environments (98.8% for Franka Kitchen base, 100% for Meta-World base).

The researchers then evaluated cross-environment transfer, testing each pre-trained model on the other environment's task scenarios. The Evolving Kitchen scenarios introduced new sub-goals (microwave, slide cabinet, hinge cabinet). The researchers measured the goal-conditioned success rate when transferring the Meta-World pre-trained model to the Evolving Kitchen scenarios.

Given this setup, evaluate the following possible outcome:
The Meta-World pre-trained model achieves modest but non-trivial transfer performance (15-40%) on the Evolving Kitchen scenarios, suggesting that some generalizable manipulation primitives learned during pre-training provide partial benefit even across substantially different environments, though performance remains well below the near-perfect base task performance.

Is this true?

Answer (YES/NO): NO